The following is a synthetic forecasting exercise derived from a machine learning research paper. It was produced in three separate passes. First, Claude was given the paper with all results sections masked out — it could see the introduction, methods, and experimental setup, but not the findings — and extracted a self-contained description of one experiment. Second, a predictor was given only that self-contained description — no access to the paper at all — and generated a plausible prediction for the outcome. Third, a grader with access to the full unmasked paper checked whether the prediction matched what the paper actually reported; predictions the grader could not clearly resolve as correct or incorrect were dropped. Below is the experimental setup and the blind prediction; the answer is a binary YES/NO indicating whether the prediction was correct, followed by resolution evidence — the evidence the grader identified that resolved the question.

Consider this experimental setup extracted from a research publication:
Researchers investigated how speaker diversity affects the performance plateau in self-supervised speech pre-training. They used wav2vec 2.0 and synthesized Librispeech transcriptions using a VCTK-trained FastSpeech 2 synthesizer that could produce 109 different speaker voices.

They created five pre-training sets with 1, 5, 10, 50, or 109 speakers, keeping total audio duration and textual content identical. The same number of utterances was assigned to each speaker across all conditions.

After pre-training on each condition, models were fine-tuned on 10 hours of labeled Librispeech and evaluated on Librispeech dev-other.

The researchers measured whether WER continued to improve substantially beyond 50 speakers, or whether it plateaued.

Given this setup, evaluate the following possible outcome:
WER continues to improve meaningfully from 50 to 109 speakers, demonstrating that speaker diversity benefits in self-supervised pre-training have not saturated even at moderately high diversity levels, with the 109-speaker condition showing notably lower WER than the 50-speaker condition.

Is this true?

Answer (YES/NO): NO